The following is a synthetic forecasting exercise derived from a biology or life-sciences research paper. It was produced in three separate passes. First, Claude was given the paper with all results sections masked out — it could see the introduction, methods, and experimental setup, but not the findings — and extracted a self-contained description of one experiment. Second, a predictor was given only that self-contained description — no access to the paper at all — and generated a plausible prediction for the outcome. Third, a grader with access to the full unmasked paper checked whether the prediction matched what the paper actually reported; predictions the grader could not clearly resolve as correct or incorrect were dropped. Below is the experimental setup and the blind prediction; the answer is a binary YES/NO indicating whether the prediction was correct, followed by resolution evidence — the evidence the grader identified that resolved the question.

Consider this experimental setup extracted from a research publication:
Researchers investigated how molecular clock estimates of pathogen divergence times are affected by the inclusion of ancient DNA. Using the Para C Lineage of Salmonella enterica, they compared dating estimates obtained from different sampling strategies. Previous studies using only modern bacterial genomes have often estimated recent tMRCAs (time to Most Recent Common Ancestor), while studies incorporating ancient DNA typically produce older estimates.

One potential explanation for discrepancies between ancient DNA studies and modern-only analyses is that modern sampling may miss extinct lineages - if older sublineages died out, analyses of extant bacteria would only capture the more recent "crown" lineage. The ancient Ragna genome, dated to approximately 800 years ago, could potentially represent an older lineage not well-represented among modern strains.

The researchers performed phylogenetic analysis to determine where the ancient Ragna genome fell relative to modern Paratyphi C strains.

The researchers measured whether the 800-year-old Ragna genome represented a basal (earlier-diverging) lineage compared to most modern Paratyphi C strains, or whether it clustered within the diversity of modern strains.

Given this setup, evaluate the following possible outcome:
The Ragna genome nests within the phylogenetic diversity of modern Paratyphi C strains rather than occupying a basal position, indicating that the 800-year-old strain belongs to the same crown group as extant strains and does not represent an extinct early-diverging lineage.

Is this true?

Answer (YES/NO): NO